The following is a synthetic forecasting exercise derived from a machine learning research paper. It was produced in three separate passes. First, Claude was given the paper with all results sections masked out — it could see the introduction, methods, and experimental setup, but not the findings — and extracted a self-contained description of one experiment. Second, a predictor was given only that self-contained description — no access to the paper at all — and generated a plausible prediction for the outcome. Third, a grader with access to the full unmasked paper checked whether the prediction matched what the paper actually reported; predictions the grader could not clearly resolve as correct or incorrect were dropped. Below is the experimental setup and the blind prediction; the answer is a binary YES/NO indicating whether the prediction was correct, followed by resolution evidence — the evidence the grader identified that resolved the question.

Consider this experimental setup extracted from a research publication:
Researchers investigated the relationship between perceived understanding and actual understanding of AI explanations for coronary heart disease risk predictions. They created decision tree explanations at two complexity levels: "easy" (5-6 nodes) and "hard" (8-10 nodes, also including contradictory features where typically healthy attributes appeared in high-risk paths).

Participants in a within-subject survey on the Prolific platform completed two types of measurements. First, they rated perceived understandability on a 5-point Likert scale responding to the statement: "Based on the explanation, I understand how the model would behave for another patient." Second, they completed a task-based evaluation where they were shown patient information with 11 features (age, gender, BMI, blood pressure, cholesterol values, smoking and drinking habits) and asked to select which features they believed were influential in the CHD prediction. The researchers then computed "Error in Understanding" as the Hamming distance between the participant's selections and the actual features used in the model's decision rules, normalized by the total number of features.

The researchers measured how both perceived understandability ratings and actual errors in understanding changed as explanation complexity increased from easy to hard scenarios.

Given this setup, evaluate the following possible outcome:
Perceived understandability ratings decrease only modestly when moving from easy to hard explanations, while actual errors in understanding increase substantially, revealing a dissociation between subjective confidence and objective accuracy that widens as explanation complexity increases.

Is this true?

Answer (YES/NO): NO